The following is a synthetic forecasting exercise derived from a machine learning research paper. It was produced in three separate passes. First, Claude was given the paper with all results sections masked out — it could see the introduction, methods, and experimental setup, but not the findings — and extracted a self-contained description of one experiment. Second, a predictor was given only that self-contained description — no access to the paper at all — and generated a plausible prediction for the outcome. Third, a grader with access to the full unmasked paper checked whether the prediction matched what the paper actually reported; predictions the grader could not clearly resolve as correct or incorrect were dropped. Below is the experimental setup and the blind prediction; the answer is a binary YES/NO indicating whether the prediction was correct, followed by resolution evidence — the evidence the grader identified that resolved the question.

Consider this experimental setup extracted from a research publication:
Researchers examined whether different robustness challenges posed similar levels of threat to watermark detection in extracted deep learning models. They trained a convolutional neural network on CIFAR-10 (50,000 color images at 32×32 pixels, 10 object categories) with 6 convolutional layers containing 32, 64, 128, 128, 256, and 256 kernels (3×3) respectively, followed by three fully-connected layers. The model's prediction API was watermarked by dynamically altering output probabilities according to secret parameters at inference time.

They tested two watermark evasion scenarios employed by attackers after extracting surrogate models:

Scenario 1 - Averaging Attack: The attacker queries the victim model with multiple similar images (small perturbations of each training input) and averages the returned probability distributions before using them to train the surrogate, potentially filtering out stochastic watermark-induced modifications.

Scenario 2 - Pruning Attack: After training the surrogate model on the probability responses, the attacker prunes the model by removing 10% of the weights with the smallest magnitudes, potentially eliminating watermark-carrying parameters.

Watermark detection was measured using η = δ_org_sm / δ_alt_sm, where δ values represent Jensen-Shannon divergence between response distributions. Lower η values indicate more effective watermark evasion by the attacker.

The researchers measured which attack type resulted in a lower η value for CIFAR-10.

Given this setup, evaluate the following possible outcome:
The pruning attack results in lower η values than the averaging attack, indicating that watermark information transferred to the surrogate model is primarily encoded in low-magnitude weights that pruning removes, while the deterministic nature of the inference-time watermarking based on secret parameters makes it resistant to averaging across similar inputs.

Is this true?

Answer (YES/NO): YES